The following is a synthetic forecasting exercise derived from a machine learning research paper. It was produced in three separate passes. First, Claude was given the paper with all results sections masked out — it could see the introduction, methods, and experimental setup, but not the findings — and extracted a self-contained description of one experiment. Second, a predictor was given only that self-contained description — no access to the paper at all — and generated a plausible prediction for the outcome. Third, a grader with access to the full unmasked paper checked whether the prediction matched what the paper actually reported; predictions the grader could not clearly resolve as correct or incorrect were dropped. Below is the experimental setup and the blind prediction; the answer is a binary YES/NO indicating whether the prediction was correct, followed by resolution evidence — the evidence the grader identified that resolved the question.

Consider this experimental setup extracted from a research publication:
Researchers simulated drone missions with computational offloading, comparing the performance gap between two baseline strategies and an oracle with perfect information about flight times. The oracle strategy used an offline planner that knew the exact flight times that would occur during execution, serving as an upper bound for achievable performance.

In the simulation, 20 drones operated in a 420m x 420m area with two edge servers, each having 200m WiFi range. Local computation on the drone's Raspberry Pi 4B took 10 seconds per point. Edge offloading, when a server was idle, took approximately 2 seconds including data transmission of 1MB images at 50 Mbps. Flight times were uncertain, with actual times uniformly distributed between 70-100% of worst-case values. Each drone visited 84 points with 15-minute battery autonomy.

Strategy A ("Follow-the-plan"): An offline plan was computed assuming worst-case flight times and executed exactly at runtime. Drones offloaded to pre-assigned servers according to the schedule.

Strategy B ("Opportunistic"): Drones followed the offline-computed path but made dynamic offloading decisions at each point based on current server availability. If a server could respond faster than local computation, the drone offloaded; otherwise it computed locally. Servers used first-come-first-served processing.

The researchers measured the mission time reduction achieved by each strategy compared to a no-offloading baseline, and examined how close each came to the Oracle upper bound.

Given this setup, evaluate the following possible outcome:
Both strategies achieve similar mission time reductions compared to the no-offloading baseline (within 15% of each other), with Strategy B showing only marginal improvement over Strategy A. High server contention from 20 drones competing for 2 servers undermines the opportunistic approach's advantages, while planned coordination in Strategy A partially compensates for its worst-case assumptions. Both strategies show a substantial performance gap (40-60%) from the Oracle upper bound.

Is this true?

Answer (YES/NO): NO